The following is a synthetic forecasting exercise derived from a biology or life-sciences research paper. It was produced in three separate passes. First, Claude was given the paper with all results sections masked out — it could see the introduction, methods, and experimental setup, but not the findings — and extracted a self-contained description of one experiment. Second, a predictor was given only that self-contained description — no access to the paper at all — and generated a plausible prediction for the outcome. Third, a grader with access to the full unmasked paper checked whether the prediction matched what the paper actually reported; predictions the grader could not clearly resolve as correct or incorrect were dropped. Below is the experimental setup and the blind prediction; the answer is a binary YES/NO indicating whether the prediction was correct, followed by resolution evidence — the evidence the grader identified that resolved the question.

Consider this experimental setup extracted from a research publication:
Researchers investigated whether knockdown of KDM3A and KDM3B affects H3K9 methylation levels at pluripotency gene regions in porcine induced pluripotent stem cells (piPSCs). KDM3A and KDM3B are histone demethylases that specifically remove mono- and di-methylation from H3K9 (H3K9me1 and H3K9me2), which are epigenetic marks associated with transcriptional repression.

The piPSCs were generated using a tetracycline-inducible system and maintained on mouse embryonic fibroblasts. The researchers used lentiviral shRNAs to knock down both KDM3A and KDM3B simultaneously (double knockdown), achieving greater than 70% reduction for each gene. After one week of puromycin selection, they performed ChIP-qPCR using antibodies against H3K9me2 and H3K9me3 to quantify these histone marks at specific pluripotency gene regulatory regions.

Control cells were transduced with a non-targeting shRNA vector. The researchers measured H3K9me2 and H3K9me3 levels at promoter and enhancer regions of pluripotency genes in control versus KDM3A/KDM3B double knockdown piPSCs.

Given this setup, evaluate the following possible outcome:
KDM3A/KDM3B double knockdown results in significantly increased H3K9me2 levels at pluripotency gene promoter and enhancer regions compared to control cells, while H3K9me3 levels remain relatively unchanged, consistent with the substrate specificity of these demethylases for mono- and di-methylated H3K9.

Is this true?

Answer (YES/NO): NO